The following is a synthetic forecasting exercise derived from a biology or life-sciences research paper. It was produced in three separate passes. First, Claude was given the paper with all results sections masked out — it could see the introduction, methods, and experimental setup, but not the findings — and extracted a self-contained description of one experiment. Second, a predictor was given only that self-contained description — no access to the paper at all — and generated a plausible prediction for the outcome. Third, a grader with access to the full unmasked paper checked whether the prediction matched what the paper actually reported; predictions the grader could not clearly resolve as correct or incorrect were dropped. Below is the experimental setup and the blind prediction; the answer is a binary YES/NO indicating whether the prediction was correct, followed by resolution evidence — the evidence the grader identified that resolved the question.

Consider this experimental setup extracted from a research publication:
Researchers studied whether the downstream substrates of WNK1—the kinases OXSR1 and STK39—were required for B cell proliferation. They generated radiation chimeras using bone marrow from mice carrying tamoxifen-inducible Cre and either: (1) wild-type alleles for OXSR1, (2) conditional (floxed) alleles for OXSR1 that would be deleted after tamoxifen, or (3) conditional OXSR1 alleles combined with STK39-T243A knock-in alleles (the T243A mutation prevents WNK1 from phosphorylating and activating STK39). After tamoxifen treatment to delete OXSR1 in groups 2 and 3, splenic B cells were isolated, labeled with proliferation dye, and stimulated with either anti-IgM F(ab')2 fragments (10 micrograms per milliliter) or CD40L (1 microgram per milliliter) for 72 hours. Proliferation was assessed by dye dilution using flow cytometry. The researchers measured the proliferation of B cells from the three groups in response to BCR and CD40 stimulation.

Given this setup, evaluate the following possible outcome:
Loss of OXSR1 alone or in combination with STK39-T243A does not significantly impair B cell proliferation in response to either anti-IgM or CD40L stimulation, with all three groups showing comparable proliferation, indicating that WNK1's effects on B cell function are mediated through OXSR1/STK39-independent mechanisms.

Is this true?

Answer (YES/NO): NO